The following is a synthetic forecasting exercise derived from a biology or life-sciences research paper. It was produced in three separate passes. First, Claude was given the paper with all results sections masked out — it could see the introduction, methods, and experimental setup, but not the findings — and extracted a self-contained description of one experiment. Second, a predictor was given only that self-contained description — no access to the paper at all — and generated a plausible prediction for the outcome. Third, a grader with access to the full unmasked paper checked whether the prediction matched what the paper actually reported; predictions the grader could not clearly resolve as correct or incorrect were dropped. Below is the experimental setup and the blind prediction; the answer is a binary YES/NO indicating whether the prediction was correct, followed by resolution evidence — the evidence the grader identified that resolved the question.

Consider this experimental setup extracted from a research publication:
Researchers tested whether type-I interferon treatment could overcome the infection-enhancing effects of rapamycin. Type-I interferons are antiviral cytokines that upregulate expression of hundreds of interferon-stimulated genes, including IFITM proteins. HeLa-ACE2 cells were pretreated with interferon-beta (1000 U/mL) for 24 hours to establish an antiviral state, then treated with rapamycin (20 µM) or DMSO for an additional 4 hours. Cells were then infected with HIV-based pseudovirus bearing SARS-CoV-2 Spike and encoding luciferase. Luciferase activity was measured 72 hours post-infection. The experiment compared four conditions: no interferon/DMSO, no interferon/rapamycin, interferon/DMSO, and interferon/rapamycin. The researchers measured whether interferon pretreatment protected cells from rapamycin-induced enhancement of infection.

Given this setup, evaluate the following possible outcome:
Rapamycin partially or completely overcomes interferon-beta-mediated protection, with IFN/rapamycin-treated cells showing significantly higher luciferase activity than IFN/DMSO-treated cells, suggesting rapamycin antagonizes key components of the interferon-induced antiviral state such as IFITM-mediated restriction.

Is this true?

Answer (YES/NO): YES